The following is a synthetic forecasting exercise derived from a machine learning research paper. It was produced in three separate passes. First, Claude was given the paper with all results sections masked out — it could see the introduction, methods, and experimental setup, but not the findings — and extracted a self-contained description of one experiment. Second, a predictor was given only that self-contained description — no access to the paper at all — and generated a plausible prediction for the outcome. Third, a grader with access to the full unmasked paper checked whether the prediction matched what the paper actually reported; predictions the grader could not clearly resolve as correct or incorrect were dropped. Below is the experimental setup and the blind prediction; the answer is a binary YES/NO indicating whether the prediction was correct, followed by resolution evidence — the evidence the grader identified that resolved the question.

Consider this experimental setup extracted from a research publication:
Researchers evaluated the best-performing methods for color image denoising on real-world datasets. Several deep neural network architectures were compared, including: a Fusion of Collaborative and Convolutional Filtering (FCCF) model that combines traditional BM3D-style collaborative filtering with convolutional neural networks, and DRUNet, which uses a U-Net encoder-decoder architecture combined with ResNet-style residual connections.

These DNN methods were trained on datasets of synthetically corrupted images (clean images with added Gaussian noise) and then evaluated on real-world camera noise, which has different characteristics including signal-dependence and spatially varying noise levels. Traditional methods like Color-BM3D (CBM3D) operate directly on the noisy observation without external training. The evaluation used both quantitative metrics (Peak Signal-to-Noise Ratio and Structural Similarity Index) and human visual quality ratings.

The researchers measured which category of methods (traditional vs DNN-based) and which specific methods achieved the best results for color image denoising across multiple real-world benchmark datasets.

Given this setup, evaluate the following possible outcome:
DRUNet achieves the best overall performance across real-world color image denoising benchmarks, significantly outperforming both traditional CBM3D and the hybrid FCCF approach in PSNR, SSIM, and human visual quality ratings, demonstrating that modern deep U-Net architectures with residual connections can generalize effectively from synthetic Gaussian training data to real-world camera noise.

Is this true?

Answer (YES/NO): NO